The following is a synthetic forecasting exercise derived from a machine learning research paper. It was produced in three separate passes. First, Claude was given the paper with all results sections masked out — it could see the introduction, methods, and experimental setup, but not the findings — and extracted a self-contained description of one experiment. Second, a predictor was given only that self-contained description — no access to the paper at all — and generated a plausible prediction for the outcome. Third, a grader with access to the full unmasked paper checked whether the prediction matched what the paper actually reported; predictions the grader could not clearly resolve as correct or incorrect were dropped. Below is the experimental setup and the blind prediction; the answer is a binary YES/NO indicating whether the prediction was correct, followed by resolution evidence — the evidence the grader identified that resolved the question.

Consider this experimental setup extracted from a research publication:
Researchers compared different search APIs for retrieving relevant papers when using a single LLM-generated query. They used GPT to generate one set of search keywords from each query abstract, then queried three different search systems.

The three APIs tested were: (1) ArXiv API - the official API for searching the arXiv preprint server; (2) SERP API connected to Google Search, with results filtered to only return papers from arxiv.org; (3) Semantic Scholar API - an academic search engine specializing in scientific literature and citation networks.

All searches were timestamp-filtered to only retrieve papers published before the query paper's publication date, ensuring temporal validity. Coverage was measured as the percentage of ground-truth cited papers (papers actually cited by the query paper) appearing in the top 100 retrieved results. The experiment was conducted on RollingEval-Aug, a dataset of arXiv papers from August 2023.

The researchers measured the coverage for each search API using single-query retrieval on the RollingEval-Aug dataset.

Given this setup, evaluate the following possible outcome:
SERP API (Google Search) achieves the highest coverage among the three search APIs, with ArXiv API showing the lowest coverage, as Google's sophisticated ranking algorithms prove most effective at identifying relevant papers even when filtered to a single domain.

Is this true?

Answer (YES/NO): NO